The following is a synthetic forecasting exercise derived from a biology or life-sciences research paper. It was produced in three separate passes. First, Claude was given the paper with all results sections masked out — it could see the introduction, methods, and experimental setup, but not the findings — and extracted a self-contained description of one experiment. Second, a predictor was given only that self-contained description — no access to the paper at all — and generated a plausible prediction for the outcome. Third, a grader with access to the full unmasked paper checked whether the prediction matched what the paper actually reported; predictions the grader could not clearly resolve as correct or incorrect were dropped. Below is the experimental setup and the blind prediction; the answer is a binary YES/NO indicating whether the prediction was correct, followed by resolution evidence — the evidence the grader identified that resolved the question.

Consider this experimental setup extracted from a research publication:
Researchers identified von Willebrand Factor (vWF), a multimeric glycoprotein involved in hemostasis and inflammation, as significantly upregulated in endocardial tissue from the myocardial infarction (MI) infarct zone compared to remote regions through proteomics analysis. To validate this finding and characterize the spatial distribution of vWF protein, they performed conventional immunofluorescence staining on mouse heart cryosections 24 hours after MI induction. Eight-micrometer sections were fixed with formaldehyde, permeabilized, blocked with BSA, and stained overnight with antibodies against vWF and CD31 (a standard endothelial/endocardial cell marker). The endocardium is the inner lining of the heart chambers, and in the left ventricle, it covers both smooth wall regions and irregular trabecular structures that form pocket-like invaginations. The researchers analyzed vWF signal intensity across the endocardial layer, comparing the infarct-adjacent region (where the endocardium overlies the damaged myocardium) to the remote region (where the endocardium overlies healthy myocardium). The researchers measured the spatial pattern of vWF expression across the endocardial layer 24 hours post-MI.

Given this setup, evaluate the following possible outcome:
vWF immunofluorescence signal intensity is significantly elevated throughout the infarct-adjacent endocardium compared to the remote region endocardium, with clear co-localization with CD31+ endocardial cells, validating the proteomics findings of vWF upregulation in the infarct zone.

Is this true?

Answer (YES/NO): NO